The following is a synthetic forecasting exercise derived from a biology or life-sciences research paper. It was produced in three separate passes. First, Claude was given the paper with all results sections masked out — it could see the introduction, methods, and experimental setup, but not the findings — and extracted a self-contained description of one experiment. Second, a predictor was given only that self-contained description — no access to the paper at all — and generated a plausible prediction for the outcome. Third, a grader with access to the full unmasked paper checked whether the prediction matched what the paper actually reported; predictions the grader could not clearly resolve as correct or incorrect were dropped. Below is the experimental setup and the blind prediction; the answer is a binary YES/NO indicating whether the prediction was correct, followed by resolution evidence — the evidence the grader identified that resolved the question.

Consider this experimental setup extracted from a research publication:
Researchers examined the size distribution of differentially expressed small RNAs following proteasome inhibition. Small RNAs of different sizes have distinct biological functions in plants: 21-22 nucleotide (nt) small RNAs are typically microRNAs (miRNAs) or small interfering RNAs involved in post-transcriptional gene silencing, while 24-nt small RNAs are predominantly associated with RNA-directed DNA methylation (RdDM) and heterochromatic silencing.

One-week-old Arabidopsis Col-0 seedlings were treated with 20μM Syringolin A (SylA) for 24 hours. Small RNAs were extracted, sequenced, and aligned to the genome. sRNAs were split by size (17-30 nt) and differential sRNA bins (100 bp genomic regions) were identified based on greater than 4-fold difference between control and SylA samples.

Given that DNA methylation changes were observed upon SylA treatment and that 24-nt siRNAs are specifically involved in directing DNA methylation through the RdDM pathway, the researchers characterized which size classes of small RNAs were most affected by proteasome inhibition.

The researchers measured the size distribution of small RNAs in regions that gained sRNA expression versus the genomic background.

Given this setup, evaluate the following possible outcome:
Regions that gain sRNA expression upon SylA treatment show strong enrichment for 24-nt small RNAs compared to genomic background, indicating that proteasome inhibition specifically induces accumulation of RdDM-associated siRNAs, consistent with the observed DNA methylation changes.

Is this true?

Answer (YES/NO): NO